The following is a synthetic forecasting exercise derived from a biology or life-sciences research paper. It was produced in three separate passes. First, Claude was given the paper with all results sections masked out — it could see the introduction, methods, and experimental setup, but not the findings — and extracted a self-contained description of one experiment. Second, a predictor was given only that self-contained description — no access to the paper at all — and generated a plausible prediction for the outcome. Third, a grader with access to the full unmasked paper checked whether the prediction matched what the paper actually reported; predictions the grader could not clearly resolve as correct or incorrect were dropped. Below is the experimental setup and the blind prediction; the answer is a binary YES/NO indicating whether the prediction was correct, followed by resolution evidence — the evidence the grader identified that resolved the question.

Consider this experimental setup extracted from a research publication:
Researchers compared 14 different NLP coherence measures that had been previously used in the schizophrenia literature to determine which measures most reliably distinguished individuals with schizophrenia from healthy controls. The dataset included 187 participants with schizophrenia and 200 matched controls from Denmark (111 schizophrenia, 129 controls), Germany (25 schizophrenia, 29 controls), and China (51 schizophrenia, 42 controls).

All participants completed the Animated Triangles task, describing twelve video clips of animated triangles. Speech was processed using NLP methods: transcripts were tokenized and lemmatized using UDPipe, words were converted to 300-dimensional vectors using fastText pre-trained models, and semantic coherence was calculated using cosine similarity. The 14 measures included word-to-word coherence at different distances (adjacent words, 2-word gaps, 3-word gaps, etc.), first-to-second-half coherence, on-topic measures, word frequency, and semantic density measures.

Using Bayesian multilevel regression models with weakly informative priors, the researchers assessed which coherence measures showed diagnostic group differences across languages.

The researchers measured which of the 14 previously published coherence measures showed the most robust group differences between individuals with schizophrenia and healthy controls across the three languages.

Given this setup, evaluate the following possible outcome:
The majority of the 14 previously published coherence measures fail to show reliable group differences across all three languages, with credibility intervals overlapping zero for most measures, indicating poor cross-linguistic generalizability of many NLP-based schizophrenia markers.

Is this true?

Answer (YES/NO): YES